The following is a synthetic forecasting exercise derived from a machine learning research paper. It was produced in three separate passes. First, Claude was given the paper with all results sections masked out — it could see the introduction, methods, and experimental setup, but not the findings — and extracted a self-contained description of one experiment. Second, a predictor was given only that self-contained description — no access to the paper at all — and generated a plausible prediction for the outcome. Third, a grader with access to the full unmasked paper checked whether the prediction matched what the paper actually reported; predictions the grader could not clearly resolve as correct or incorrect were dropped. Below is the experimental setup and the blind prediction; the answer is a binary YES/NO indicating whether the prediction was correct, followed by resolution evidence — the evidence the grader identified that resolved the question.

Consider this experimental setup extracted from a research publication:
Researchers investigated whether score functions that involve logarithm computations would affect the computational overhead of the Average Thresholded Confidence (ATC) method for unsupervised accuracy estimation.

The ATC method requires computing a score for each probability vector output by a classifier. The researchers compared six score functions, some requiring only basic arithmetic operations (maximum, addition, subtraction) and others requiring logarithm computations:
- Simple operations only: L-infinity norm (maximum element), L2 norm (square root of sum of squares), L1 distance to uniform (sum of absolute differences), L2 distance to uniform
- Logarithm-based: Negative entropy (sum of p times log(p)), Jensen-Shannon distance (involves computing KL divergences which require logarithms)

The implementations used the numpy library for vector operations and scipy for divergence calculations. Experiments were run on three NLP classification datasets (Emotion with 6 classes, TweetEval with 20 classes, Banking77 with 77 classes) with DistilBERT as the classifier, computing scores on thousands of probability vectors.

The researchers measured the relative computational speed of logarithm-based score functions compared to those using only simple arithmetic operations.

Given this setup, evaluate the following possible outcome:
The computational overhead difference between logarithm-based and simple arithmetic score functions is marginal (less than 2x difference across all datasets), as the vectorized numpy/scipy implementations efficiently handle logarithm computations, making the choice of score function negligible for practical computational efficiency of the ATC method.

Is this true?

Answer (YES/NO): NO